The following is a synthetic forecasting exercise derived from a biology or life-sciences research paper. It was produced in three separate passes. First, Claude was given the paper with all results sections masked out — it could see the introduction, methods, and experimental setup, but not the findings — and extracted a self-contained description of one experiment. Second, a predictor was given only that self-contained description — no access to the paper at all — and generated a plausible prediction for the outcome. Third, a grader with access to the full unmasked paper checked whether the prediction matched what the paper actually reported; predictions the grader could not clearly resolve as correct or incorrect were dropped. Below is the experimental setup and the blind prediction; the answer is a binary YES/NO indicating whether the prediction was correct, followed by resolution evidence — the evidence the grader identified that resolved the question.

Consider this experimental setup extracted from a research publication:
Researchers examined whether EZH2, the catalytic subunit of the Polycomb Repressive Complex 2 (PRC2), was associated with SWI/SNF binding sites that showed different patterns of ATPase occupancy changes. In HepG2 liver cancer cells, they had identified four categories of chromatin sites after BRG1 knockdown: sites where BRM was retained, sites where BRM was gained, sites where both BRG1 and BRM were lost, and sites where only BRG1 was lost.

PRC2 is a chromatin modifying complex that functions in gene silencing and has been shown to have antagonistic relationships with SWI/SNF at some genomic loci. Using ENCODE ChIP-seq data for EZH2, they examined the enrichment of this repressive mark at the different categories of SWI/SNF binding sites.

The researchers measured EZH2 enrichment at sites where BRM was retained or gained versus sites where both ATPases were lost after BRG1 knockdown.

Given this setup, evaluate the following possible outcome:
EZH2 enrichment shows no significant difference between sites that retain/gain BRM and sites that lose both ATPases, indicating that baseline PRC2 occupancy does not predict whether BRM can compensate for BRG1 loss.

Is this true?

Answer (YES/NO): NO